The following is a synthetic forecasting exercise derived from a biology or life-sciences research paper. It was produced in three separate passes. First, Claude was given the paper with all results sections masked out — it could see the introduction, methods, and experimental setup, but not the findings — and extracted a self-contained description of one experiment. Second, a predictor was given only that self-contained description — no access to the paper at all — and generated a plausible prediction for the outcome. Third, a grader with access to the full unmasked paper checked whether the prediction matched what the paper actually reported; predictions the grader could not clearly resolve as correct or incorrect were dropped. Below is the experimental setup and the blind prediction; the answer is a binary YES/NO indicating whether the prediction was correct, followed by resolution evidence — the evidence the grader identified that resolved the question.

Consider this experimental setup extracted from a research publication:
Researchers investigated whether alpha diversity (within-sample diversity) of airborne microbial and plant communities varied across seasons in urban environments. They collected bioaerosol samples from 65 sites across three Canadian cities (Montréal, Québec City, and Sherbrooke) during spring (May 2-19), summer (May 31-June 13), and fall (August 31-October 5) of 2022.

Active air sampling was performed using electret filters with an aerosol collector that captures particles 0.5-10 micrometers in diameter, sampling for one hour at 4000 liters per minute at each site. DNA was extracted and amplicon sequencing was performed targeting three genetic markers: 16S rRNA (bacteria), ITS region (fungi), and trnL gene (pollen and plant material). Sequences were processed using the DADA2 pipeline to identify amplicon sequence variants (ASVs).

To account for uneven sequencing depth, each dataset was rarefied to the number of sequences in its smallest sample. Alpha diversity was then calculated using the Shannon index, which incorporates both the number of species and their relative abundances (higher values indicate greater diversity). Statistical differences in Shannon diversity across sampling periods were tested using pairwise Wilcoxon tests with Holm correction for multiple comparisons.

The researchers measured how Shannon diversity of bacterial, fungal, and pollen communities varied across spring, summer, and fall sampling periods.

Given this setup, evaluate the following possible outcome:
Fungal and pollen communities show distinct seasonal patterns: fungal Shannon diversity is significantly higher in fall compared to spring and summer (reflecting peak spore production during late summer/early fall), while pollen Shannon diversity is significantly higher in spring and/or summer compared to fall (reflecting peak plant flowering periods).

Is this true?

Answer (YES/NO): NO